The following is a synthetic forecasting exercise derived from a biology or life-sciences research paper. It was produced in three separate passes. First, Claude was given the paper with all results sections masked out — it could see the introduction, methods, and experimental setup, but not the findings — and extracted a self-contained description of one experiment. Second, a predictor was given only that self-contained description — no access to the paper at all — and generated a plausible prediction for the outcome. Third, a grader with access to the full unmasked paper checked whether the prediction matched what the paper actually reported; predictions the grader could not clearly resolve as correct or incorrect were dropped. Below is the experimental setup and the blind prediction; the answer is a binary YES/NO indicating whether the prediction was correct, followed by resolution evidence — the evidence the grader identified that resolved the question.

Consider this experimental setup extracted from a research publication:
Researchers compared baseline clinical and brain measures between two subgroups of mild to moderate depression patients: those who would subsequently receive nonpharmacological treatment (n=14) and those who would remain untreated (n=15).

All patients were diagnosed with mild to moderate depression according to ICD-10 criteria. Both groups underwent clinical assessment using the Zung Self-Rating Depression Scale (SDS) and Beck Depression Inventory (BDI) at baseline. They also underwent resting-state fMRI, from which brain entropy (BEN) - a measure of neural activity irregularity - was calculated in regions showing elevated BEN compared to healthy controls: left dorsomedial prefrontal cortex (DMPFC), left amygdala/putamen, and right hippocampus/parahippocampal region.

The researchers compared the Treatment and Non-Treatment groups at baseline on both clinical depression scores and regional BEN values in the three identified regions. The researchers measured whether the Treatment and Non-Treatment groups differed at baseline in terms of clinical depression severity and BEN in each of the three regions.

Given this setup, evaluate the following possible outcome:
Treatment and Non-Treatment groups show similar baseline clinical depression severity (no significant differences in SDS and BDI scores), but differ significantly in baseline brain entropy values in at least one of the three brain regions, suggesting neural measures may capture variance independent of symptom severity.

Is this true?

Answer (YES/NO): NO